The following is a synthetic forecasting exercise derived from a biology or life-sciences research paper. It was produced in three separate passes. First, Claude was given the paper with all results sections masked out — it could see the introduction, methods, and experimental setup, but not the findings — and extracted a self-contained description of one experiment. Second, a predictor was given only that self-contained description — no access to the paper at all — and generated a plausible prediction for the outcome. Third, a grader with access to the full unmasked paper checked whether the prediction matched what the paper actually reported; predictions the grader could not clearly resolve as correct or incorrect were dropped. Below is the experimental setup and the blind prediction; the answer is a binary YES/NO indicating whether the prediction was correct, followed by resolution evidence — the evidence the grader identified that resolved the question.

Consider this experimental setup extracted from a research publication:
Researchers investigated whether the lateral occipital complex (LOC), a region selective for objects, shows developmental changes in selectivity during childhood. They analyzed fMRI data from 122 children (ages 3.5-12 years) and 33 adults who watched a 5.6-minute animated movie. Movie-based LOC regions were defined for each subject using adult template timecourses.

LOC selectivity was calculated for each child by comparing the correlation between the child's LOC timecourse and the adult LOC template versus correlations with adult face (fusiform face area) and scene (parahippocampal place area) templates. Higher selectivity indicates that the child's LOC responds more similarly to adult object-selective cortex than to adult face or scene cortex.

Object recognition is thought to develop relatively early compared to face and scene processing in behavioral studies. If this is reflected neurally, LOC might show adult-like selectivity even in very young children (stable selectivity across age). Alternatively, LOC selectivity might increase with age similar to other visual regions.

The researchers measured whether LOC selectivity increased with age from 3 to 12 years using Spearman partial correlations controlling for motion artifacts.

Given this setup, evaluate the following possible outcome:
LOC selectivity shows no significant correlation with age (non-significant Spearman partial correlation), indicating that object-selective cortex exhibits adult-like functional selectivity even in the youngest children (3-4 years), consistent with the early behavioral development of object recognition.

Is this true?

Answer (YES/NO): NO